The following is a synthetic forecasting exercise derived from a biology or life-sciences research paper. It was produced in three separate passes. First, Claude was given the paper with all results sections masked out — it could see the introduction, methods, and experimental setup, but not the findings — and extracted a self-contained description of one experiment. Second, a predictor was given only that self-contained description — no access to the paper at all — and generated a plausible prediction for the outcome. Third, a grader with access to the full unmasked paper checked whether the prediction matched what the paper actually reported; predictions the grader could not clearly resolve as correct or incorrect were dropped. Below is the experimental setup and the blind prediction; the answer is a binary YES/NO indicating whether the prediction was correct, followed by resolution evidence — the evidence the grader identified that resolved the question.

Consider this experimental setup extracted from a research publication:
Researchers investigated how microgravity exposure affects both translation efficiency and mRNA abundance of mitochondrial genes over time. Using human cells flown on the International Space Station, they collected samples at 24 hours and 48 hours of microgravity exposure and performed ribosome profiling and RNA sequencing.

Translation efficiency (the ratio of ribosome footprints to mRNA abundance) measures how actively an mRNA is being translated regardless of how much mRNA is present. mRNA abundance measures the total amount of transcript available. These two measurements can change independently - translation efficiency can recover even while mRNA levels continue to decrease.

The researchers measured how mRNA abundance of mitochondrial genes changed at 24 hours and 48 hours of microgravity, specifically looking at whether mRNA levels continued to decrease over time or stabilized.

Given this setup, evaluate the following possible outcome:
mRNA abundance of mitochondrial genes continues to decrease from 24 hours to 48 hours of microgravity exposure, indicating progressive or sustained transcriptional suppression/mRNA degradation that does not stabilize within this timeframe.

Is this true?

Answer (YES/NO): YES